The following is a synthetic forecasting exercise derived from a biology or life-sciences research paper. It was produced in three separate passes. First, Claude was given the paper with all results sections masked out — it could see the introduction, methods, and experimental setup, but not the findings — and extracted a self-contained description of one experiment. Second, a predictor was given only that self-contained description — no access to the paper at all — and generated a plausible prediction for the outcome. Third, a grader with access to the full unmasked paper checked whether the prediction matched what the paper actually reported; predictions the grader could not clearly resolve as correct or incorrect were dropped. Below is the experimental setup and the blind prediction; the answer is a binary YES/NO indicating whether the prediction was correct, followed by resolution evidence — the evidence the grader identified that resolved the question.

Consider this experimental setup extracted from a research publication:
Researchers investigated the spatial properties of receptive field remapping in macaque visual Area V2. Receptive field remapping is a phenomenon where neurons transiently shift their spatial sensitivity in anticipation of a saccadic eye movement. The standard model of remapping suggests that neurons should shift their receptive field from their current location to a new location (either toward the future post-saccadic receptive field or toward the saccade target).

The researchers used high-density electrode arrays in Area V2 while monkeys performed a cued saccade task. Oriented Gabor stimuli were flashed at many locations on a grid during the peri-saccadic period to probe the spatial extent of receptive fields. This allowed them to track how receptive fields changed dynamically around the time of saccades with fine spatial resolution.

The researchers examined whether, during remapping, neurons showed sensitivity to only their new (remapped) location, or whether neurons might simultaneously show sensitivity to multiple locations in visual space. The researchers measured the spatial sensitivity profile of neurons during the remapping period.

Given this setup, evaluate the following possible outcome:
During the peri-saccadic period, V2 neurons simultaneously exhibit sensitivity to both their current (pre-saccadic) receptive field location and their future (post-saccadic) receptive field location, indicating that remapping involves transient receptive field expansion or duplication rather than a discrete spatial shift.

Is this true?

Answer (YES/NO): YES